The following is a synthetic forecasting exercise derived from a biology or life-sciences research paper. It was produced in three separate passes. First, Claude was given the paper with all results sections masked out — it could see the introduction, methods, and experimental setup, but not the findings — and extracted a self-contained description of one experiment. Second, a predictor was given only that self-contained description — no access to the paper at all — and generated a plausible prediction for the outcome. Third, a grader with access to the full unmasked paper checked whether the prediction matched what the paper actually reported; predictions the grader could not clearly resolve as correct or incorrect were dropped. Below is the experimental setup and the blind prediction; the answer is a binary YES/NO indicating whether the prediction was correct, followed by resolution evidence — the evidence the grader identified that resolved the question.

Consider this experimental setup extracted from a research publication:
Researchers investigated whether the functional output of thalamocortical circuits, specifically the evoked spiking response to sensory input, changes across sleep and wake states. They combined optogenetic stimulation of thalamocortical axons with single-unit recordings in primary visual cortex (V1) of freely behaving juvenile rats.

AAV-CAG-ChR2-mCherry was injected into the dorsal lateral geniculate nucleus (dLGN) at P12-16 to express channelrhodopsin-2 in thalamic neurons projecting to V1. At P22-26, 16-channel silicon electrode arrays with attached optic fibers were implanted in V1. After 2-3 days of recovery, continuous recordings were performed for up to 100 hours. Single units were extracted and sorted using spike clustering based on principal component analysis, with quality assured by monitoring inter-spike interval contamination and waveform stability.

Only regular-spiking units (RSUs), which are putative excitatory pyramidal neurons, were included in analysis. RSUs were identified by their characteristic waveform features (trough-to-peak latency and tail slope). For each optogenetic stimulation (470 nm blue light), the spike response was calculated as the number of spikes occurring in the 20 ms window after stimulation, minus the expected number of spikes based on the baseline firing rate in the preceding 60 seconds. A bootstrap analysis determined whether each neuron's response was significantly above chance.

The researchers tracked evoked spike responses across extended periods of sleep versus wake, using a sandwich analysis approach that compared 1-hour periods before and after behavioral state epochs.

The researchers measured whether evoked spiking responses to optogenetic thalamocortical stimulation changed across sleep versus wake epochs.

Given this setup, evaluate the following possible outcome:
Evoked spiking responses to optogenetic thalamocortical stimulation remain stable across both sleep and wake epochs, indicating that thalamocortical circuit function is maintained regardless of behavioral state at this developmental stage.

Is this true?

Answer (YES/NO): YES